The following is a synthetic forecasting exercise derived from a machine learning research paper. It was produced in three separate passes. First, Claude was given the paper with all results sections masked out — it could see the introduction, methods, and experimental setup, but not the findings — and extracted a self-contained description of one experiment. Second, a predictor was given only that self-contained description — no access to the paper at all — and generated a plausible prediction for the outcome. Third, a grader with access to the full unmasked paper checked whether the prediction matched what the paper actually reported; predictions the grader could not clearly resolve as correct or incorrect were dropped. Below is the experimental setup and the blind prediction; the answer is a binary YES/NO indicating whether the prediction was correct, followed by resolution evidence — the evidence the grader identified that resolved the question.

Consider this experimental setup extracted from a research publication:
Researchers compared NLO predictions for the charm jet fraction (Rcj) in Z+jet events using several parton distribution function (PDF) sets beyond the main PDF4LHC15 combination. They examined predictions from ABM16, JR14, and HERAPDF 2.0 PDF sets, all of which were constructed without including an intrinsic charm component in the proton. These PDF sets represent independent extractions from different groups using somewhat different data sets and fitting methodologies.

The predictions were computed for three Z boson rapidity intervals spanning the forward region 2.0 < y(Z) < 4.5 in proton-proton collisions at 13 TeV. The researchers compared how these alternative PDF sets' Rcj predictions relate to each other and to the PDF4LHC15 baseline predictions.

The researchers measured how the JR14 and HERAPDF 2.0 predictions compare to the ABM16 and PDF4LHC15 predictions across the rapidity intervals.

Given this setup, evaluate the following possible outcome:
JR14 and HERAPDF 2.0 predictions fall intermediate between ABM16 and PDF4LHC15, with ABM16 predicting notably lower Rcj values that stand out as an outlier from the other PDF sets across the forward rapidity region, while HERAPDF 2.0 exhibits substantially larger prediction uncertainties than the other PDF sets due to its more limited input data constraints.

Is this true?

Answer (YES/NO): NO